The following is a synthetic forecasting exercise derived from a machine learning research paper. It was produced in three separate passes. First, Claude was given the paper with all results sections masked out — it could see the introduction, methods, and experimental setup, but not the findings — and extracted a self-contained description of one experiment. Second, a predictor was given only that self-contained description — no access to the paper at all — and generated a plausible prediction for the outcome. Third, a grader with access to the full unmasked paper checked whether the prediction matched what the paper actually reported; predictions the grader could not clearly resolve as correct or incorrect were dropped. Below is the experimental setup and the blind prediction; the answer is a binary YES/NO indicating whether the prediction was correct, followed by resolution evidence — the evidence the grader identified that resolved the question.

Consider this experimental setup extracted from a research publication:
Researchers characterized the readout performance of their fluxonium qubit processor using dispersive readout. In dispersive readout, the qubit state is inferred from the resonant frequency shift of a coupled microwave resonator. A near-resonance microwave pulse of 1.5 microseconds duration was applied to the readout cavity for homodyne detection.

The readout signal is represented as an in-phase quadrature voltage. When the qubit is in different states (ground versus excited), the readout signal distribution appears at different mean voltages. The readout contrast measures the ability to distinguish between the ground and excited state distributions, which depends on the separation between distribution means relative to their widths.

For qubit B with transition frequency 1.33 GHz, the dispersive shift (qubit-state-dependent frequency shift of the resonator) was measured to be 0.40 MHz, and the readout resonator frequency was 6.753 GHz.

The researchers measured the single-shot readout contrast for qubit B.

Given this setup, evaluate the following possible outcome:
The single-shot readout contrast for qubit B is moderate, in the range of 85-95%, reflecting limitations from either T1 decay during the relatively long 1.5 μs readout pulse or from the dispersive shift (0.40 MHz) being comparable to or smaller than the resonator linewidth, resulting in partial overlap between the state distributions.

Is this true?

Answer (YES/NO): NO